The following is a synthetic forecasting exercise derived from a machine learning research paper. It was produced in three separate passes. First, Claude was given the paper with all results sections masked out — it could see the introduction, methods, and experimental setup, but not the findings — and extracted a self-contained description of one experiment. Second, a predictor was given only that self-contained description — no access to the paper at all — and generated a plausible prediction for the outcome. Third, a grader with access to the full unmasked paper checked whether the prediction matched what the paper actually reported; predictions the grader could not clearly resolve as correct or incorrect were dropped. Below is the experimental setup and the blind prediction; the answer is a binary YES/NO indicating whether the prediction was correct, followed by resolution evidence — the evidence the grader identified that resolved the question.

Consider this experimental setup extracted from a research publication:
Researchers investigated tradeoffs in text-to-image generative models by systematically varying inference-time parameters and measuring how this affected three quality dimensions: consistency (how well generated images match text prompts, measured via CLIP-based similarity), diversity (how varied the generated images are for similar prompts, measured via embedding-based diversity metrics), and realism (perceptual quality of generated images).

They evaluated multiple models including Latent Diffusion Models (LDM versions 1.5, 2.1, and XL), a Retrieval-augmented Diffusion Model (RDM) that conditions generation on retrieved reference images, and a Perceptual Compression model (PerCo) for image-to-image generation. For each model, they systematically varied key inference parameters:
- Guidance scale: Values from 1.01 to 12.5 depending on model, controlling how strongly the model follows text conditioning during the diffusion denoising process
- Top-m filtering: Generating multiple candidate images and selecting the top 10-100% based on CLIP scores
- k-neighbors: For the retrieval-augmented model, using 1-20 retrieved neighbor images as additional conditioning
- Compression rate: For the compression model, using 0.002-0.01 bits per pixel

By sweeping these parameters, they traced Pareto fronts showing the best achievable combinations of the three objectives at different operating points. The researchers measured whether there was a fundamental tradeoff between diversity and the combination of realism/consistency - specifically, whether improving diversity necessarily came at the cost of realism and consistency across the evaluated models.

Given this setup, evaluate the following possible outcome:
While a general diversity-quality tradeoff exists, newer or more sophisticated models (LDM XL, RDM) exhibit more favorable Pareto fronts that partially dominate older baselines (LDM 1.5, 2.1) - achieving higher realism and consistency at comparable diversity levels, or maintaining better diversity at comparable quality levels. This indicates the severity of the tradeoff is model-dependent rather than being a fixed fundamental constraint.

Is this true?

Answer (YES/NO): NO